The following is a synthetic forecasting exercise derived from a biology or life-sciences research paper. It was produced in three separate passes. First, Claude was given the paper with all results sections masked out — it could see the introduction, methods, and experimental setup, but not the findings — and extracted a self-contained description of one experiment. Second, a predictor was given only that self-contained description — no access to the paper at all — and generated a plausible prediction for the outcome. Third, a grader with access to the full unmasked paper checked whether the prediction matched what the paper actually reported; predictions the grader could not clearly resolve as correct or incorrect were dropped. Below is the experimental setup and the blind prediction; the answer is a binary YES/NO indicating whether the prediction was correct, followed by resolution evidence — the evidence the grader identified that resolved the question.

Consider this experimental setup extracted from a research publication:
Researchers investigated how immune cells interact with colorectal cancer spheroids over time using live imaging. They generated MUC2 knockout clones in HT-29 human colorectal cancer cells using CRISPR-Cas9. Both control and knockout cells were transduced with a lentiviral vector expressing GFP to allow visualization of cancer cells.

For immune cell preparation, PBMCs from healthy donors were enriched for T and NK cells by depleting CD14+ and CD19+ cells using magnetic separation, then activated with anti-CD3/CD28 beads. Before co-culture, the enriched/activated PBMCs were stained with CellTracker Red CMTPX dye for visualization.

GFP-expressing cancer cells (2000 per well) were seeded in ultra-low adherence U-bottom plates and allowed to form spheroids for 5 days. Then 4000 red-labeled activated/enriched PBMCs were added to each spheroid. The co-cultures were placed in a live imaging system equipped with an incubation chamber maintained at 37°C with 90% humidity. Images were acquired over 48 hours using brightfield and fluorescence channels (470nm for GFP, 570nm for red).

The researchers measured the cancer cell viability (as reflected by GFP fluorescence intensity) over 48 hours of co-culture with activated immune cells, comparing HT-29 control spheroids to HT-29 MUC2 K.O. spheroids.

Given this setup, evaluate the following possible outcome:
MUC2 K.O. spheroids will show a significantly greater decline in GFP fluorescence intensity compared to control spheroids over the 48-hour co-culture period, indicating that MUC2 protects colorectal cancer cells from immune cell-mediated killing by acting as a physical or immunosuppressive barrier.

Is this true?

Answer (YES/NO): NO